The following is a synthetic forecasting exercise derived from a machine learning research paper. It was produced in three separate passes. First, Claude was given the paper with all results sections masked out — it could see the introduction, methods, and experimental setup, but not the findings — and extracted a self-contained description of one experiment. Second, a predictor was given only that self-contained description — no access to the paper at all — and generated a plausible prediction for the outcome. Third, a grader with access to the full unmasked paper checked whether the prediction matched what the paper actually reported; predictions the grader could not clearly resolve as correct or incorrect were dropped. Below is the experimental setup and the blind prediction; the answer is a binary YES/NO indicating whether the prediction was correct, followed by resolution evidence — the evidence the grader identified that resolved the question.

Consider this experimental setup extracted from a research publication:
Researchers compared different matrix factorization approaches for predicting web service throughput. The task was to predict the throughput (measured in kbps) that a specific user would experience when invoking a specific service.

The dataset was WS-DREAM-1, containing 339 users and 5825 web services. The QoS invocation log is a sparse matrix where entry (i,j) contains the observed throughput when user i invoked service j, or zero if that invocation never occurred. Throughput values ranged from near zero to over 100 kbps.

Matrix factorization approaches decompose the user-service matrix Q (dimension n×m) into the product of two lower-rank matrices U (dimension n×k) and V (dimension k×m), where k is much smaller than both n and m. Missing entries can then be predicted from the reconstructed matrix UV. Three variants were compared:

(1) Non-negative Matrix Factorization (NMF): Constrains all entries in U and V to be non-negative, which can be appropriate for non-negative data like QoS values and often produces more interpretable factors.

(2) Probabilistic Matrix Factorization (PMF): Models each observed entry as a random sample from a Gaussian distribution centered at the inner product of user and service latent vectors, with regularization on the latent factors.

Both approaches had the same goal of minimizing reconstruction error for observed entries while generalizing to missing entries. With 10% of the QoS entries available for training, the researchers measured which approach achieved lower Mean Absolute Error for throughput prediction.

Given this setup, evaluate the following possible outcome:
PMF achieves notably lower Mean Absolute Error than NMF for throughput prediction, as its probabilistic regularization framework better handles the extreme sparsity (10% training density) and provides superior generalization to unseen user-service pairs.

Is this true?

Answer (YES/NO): YES